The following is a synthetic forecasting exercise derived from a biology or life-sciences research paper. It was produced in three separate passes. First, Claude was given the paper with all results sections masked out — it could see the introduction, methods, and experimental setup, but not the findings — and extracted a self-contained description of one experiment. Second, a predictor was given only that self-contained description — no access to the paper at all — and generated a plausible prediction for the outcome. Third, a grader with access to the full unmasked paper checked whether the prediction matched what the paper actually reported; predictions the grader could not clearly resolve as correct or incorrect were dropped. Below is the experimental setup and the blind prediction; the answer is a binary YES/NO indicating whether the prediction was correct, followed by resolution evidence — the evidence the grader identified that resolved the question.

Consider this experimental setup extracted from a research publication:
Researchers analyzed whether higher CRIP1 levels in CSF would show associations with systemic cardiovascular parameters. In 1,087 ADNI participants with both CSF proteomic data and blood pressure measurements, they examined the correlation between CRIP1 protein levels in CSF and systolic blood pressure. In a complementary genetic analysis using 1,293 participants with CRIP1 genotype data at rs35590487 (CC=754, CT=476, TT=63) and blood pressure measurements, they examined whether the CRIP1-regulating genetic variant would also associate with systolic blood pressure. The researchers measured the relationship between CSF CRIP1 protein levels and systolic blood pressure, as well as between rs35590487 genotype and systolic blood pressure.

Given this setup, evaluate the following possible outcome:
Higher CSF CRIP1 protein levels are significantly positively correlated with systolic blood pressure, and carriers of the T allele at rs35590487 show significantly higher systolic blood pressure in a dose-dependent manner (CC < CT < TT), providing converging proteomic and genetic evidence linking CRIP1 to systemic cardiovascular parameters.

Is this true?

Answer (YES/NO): NO